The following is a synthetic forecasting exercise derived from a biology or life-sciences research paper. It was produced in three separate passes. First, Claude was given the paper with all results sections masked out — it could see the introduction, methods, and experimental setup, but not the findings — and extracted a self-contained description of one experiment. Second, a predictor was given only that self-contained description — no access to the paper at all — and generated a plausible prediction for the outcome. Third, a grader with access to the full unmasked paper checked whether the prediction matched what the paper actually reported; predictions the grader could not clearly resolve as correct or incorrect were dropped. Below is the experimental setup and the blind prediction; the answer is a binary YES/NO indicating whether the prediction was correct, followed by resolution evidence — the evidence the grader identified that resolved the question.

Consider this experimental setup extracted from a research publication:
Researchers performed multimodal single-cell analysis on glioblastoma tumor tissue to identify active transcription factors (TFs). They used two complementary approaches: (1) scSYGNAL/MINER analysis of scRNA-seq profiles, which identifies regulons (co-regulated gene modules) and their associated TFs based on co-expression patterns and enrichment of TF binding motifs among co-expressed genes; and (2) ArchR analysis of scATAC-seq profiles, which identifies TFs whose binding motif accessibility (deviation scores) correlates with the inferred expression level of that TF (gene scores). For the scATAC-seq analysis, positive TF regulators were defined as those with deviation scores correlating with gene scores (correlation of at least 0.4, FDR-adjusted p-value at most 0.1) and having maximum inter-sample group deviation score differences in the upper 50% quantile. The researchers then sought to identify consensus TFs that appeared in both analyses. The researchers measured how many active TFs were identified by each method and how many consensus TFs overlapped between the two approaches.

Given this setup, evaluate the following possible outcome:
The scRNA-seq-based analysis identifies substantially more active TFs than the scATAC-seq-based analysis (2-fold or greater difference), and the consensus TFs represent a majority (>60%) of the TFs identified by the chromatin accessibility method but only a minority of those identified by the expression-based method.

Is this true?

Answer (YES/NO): NO